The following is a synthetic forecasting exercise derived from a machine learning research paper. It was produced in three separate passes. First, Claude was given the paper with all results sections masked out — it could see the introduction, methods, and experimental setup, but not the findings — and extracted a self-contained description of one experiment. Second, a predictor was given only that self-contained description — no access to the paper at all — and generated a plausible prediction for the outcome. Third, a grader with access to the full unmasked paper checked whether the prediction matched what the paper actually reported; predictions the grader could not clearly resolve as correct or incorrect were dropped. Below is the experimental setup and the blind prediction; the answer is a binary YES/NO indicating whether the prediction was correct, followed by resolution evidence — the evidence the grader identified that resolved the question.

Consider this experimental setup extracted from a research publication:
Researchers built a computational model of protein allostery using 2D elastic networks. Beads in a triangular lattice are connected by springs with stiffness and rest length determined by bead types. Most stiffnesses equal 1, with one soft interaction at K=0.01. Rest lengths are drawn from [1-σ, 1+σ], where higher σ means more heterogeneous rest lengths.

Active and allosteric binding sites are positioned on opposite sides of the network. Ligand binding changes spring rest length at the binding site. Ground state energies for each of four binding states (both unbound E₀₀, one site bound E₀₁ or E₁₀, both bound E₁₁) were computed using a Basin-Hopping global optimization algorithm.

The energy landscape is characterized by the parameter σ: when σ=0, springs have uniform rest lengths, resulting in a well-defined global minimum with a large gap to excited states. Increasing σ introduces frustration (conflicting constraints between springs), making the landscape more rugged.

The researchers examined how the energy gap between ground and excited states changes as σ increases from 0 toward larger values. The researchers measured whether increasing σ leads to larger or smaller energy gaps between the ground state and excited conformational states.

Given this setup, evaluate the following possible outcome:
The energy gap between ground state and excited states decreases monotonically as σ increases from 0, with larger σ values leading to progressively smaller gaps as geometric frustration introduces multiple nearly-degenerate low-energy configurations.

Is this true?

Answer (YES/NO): YES